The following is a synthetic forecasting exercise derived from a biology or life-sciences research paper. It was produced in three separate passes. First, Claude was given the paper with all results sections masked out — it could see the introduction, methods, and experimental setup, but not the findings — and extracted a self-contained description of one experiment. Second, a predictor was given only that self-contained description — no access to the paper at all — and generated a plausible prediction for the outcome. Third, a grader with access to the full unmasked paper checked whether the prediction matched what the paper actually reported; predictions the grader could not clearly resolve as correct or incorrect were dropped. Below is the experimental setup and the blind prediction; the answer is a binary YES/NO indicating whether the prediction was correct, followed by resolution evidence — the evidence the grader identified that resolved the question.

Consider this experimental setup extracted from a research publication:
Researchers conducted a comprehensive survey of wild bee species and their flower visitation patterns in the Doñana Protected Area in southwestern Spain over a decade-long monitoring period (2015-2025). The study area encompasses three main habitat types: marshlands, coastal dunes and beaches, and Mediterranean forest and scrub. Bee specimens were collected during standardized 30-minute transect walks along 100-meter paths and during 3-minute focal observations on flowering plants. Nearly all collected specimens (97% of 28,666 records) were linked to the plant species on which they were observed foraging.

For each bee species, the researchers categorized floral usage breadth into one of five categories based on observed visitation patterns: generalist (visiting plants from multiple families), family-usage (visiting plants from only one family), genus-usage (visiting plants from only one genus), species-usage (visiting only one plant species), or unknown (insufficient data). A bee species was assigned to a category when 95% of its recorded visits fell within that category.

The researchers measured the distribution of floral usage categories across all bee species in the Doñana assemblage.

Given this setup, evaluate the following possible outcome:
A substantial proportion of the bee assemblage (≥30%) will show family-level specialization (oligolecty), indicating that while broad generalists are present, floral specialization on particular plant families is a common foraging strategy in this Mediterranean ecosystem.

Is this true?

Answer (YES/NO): NO